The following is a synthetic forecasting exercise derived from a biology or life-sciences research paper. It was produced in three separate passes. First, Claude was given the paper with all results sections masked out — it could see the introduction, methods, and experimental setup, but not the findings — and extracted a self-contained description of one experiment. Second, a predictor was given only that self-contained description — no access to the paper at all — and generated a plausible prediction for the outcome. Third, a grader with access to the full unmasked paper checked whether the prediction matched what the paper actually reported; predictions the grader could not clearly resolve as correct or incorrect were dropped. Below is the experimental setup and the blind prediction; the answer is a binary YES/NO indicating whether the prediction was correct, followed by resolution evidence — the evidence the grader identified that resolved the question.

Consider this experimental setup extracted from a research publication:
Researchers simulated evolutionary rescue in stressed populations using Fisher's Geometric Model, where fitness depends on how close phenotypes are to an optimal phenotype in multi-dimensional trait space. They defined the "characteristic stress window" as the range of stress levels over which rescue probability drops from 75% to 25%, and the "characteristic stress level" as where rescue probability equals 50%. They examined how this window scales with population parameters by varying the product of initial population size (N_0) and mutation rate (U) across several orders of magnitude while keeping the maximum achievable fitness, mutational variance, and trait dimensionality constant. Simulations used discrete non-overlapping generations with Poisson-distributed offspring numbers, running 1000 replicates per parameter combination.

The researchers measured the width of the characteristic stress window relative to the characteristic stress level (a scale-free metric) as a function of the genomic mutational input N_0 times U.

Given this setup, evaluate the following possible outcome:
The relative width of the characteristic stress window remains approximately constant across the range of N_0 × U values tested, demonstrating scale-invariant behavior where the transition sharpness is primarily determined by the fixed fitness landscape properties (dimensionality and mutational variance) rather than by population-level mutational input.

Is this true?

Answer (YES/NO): NO